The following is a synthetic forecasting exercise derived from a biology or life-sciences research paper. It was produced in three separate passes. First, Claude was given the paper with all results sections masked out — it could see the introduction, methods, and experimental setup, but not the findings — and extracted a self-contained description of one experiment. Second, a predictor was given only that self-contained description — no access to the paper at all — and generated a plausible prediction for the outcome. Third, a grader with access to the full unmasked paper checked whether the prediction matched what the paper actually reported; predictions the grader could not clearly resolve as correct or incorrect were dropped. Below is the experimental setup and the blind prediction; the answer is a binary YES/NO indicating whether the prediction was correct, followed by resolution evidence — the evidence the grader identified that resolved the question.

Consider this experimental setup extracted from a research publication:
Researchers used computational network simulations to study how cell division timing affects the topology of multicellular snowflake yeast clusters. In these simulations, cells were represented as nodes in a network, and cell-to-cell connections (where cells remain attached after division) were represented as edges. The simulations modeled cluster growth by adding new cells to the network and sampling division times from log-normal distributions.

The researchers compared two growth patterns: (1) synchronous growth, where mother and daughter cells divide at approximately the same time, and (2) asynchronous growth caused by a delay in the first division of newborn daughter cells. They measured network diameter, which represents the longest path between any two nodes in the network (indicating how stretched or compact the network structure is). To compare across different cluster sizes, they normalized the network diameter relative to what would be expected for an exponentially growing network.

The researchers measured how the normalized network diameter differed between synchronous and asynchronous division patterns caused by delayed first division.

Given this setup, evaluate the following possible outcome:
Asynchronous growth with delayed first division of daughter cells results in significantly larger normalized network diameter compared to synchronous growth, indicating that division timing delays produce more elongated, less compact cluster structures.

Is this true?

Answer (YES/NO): NO